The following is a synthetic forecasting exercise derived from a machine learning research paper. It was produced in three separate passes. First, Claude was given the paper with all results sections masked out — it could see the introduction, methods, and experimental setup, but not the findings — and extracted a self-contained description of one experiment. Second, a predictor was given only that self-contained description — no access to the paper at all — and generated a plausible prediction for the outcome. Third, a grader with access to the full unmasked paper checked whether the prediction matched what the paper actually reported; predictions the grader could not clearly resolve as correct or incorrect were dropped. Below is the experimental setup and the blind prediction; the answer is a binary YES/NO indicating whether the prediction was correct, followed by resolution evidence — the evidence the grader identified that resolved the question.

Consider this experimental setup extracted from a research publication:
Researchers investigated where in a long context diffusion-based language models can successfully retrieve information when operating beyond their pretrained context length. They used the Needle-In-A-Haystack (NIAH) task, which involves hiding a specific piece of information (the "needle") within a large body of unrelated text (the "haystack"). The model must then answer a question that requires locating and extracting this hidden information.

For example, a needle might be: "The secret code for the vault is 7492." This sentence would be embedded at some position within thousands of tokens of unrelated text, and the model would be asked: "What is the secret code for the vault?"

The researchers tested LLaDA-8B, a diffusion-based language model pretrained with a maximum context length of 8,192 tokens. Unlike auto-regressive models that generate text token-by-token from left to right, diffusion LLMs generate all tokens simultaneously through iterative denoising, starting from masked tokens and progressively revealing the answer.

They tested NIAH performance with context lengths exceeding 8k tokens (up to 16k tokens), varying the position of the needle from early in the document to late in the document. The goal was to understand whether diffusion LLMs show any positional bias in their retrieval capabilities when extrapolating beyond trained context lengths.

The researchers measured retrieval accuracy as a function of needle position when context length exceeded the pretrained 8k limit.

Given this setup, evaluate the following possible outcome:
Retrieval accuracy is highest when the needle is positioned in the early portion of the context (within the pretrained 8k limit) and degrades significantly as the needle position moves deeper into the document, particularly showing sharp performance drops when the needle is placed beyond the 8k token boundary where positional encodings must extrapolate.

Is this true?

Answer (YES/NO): NO